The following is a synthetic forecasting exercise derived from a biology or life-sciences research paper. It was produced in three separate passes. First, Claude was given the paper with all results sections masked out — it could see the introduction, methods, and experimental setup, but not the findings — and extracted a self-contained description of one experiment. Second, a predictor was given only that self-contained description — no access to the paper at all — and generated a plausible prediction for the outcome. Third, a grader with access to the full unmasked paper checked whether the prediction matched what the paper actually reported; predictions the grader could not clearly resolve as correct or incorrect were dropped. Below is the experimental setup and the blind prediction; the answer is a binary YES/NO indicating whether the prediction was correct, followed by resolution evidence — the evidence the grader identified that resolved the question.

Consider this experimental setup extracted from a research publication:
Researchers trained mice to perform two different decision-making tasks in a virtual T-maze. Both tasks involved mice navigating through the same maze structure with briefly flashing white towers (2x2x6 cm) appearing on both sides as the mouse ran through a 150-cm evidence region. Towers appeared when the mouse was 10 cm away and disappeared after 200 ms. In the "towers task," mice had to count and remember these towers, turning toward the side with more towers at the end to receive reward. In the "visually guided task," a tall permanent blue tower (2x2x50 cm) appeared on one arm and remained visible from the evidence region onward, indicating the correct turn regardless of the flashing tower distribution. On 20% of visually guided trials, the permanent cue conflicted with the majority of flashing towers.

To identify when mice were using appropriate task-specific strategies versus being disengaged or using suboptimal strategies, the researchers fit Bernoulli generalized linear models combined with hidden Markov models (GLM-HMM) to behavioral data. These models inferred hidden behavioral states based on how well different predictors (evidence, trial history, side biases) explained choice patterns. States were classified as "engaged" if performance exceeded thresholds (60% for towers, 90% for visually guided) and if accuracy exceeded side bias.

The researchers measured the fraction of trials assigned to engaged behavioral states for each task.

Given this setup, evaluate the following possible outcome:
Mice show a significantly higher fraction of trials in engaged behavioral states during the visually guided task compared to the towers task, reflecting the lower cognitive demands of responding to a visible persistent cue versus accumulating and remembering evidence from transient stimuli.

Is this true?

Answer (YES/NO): YES